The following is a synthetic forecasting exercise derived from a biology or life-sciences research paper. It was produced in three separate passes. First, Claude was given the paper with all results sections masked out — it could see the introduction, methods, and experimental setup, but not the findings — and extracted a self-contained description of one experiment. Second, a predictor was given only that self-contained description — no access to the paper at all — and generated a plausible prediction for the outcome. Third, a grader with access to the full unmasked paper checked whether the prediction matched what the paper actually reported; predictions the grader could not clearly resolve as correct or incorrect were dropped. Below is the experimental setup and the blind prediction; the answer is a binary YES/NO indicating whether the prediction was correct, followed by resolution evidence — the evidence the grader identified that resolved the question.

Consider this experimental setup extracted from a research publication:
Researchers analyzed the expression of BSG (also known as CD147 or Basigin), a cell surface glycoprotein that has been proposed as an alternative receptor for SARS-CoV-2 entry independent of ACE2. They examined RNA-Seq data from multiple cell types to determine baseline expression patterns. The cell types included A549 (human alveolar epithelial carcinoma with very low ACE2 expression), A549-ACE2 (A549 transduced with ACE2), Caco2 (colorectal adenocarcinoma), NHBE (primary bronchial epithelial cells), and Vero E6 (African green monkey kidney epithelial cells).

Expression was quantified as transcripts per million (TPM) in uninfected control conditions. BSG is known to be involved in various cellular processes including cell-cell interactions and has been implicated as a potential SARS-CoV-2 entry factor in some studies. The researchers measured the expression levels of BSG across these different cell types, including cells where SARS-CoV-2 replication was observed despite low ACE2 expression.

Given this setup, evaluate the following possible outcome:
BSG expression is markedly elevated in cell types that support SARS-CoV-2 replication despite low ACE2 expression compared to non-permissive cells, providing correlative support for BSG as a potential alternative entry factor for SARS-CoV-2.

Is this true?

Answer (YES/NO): NO